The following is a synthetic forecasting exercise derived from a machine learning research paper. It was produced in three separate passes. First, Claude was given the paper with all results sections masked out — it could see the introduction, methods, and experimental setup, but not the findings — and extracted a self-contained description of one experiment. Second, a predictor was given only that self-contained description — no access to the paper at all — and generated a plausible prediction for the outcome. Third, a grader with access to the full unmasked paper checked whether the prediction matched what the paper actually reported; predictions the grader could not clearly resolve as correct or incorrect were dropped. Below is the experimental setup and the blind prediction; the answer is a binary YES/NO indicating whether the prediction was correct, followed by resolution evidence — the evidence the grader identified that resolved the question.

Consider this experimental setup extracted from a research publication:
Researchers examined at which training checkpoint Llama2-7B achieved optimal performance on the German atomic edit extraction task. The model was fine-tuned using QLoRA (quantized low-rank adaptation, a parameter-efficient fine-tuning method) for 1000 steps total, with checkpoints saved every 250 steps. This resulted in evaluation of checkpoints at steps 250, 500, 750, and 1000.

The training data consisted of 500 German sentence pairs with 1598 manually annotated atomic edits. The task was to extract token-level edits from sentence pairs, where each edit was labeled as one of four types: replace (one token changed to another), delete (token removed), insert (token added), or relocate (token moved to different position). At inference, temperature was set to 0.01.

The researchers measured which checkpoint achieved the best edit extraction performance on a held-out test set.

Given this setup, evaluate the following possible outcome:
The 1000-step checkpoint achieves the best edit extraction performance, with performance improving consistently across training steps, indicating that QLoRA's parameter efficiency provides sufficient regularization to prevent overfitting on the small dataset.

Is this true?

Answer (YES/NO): NO